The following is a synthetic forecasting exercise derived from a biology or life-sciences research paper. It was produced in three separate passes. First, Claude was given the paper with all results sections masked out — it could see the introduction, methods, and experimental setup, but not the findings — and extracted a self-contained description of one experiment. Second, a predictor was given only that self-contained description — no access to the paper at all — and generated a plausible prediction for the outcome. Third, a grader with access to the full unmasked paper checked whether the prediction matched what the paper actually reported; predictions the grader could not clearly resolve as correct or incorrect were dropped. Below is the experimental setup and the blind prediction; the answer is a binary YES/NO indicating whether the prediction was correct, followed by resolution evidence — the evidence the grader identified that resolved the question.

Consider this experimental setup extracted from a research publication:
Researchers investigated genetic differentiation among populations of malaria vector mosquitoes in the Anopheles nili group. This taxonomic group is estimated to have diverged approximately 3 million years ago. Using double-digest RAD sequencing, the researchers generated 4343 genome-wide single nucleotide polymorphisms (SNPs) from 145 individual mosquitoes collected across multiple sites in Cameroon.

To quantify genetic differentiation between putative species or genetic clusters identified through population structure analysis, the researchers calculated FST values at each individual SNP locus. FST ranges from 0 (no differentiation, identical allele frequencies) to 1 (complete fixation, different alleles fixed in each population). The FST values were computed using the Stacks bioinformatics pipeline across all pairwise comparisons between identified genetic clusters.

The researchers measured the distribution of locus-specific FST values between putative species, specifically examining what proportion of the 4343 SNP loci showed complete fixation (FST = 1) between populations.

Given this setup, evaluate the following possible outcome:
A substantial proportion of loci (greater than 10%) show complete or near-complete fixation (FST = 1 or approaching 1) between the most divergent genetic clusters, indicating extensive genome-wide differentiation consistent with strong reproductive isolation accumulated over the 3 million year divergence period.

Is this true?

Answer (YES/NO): YES